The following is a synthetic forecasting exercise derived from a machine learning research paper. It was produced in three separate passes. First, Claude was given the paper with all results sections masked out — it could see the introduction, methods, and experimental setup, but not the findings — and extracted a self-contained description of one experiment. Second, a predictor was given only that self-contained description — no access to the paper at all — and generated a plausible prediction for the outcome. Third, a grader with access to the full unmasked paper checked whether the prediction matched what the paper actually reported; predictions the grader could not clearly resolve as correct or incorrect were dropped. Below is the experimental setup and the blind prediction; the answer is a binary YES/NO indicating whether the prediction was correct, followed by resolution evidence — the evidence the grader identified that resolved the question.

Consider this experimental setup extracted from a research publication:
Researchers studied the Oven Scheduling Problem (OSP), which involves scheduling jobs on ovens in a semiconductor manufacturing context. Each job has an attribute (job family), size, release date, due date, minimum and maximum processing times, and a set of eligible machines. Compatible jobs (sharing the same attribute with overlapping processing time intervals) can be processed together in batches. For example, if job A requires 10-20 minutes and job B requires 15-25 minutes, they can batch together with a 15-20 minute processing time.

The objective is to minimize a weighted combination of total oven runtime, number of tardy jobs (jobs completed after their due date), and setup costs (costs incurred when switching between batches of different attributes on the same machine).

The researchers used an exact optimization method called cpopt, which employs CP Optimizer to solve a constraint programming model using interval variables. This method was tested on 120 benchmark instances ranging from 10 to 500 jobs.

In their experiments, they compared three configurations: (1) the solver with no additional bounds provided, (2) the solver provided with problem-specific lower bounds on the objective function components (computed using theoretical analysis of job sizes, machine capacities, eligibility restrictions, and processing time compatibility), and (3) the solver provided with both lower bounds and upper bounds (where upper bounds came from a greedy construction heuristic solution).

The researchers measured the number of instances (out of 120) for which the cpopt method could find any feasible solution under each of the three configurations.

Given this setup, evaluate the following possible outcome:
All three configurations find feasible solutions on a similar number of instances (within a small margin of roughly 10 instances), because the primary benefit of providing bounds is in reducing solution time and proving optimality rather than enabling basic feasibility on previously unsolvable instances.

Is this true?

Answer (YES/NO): NO